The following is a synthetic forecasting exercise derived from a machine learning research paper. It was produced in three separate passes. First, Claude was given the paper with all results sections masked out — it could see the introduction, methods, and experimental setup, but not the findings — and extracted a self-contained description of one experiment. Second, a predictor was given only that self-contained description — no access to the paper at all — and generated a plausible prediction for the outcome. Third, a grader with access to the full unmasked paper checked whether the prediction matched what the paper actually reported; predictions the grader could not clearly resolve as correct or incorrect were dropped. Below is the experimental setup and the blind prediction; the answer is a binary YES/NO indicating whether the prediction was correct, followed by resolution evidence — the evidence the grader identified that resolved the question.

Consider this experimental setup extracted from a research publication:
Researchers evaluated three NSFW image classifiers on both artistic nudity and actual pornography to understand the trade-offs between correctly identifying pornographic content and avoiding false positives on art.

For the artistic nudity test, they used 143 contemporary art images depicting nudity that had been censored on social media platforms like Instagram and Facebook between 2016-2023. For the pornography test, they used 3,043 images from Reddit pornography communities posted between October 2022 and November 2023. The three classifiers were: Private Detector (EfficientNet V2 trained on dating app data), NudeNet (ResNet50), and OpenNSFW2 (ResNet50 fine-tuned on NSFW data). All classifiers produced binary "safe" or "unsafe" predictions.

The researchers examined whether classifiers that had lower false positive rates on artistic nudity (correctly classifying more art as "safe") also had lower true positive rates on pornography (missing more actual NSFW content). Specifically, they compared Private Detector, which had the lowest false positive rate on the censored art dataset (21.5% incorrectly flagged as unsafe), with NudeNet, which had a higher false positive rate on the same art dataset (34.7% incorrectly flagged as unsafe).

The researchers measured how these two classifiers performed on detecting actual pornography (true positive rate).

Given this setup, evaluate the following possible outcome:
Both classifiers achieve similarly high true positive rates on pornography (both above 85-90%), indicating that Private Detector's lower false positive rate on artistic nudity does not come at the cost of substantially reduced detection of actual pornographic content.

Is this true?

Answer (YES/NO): NO